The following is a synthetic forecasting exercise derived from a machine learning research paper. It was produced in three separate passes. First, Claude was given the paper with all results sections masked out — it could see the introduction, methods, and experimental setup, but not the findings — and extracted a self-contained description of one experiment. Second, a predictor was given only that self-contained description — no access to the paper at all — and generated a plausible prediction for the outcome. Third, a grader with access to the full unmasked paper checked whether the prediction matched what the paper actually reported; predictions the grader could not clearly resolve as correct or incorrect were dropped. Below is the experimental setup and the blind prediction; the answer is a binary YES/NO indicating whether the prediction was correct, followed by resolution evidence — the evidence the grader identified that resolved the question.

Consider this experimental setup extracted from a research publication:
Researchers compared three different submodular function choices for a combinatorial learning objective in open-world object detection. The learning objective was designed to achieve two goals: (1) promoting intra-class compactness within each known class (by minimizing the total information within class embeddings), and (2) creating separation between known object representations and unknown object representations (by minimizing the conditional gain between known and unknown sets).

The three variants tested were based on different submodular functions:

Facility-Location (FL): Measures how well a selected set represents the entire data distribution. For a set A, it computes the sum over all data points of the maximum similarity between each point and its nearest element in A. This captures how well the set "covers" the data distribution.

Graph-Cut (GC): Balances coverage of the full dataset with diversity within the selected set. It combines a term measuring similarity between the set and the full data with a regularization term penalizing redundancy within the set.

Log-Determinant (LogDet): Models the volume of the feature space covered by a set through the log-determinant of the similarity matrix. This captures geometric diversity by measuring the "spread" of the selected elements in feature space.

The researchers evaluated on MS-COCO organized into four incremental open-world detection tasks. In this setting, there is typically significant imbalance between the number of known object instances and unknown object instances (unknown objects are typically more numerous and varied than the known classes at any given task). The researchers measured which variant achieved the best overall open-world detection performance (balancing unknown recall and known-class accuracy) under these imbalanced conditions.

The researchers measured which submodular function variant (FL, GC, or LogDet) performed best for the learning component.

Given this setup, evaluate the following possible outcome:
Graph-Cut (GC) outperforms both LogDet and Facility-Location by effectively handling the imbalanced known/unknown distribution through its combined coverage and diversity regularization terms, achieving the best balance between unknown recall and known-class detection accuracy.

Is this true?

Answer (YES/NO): NO